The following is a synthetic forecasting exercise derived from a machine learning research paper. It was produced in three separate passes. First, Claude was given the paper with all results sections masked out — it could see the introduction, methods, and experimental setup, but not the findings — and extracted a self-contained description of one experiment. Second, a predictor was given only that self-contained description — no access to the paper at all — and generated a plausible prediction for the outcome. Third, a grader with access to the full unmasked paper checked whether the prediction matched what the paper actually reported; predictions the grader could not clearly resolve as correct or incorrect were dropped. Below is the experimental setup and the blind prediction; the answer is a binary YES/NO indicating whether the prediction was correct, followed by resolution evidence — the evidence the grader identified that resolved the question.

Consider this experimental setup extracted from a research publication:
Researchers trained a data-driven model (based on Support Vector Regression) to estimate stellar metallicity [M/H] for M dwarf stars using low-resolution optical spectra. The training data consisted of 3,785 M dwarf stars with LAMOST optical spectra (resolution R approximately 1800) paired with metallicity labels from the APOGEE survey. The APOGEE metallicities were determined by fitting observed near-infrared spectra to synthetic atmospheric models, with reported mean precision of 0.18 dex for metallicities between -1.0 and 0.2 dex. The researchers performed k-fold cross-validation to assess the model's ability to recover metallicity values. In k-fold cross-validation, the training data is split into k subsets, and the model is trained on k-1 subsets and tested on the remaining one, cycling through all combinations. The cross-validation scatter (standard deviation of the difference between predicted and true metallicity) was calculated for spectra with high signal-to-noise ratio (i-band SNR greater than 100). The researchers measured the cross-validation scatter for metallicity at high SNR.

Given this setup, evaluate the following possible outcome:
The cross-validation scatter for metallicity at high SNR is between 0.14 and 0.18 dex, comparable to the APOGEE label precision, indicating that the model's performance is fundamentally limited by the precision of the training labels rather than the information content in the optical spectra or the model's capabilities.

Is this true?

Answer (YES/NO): NO